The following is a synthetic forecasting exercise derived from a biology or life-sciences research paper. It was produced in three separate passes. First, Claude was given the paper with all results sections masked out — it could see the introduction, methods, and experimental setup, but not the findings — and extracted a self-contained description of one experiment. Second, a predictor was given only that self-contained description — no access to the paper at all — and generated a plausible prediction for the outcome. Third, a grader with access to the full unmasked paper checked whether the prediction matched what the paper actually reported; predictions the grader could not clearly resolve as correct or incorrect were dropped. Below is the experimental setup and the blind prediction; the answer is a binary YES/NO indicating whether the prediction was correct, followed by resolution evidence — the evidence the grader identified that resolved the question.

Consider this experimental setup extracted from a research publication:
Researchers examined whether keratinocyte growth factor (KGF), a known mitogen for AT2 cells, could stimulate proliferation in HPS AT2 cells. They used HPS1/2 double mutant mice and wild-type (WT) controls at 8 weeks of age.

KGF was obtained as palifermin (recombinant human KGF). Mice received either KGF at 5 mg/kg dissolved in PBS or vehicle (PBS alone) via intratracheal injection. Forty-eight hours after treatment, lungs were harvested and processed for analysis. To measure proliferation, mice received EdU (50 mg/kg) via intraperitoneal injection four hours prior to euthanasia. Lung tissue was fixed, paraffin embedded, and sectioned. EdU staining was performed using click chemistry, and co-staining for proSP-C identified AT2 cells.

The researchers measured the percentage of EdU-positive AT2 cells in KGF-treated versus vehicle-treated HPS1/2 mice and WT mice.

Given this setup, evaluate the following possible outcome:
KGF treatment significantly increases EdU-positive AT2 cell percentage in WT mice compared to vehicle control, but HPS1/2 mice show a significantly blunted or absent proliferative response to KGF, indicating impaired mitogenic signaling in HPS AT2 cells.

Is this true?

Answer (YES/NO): YES